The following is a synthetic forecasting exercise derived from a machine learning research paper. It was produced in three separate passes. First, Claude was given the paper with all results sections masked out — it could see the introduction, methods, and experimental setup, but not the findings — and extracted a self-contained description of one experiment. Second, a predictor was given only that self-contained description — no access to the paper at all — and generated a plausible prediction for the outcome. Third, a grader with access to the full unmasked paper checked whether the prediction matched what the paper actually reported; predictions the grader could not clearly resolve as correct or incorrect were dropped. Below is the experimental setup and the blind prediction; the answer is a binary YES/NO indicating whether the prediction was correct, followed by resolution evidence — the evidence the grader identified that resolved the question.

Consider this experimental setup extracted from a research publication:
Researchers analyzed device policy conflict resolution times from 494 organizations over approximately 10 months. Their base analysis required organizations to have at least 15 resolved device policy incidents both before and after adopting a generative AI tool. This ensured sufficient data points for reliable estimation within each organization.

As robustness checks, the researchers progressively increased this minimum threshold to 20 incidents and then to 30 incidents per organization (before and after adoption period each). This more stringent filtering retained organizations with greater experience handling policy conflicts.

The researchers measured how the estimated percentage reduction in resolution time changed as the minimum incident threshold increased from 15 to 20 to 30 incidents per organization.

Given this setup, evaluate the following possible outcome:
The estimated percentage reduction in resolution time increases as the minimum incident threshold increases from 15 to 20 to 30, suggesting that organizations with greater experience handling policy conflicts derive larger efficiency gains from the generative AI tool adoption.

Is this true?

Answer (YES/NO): YES